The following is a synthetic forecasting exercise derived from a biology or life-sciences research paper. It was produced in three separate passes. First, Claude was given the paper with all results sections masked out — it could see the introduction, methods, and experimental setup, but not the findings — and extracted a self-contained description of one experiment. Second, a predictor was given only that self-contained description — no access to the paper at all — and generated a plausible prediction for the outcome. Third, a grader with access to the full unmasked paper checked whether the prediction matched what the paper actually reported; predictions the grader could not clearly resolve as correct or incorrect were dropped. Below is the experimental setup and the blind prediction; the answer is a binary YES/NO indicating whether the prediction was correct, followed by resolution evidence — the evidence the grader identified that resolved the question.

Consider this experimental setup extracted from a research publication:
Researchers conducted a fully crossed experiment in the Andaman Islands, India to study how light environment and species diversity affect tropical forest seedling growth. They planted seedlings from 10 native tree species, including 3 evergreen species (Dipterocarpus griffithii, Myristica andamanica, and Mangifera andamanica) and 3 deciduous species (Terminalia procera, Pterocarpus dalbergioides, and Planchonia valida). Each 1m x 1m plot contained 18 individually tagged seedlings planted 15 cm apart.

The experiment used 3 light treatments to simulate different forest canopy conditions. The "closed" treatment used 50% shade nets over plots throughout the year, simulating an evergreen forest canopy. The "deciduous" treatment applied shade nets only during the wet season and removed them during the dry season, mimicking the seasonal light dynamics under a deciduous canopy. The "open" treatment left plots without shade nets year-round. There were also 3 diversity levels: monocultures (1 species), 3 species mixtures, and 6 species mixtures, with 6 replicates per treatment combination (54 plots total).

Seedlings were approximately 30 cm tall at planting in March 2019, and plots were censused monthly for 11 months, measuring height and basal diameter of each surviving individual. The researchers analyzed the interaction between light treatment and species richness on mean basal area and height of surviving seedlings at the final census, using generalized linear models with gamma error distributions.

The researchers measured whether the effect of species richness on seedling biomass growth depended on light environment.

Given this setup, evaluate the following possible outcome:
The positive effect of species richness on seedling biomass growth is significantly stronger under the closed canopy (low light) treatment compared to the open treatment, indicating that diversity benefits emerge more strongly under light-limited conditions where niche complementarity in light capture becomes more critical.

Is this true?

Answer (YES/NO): NO